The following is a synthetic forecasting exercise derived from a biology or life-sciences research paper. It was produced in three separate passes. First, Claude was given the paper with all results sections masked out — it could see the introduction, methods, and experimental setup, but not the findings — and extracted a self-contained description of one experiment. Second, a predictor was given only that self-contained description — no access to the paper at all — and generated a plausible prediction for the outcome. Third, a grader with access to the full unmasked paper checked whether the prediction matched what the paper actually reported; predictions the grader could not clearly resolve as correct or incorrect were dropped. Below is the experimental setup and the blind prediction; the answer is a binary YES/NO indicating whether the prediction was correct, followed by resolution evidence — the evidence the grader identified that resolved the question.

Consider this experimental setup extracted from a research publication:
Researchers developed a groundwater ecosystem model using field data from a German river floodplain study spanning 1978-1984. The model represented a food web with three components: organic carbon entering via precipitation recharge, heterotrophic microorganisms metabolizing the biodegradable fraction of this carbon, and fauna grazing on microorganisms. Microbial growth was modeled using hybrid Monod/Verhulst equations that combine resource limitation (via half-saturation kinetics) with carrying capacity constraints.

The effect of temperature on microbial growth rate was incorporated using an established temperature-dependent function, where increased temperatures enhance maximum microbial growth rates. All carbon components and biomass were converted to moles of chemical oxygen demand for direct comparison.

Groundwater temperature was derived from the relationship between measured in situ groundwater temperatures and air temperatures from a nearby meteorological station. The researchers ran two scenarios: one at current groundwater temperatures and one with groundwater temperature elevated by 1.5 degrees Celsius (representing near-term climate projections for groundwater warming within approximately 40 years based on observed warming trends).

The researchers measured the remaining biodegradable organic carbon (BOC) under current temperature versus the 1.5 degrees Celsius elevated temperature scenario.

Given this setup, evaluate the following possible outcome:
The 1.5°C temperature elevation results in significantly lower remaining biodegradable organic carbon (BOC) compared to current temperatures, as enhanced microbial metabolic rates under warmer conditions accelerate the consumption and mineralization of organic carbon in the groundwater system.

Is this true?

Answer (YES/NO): NO